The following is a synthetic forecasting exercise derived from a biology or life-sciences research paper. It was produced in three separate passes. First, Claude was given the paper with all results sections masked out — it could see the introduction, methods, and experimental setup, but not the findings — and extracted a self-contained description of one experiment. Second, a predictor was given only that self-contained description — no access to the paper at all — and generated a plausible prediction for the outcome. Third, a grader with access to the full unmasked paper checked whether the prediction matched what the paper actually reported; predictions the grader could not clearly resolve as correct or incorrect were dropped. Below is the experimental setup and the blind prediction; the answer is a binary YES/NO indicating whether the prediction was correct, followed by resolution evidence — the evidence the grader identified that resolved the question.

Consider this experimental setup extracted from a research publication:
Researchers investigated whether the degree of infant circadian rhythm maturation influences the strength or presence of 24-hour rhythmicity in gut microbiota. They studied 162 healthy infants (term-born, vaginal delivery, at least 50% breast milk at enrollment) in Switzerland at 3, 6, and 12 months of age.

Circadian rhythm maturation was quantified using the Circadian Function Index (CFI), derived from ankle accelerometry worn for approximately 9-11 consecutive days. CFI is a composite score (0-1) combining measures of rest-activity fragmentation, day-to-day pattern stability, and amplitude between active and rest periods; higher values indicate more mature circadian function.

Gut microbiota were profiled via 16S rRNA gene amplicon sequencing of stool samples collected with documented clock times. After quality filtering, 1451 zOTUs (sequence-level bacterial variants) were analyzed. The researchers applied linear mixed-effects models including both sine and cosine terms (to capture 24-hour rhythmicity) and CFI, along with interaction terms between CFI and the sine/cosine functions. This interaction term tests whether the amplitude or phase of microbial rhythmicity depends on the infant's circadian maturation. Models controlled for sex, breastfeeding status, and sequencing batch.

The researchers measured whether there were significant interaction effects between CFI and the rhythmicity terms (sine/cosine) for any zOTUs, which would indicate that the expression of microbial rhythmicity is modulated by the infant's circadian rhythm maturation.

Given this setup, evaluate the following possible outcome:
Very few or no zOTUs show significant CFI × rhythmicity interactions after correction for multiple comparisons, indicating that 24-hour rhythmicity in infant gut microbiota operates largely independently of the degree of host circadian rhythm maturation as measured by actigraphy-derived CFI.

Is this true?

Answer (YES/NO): NO